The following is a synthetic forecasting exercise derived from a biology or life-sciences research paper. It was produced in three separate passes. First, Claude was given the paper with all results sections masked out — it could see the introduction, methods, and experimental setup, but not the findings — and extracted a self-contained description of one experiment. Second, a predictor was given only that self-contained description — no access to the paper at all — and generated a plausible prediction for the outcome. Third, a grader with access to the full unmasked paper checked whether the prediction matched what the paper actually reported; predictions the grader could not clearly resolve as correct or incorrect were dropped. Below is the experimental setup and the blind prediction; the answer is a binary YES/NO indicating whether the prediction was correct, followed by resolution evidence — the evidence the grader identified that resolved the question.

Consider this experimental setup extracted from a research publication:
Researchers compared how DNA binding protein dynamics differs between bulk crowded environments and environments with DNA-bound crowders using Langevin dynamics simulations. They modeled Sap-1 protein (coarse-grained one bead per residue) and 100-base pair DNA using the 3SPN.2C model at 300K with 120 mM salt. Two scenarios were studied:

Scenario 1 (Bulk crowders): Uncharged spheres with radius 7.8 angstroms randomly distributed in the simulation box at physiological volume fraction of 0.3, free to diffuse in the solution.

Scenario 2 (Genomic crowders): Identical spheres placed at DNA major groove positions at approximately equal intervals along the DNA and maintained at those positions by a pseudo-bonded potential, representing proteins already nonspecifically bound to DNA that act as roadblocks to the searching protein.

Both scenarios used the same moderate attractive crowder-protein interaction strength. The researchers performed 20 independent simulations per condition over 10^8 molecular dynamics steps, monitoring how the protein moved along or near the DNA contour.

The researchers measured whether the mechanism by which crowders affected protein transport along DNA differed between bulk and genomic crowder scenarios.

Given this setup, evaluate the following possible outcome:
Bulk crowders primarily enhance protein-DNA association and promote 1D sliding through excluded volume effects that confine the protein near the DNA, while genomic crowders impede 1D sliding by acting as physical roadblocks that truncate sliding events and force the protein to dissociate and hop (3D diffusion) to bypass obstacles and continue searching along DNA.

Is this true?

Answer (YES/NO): NO